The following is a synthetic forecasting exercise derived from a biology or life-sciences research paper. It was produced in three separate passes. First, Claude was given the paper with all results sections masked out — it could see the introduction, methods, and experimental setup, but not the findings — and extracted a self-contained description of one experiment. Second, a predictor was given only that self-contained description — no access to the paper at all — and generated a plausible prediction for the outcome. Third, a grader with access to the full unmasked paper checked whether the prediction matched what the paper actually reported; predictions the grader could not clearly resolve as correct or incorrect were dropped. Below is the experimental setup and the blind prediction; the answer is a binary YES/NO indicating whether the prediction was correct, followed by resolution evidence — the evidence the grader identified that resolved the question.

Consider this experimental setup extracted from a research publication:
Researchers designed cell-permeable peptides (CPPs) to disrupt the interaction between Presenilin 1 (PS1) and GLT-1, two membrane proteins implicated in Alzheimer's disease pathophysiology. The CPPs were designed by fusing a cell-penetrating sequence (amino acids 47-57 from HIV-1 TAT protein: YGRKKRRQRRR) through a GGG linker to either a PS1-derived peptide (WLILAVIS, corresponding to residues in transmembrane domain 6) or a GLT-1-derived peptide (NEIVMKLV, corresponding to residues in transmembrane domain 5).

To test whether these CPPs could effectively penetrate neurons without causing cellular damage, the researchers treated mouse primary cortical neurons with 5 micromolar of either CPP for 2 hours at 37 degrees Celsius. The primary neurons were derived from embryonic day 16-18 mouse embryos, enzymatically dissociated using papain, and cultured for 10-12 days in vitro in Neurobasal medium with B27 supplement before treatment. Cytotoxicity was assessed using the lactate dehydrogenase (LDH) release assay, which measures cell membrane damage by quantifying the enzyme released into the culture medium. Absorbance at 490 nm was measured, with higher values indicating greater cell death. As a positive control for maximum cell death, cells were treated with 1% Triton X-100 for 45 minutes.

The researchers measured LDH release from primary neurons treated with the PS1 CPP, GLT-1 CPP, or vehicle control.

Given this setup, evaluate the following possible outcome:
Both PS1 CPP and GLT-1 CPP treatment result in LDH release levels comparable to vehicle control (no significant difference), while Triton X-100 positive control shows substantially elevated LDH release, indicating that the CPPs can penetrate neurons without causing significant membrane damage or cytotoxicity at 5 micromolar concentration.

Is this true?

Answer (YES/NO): YES